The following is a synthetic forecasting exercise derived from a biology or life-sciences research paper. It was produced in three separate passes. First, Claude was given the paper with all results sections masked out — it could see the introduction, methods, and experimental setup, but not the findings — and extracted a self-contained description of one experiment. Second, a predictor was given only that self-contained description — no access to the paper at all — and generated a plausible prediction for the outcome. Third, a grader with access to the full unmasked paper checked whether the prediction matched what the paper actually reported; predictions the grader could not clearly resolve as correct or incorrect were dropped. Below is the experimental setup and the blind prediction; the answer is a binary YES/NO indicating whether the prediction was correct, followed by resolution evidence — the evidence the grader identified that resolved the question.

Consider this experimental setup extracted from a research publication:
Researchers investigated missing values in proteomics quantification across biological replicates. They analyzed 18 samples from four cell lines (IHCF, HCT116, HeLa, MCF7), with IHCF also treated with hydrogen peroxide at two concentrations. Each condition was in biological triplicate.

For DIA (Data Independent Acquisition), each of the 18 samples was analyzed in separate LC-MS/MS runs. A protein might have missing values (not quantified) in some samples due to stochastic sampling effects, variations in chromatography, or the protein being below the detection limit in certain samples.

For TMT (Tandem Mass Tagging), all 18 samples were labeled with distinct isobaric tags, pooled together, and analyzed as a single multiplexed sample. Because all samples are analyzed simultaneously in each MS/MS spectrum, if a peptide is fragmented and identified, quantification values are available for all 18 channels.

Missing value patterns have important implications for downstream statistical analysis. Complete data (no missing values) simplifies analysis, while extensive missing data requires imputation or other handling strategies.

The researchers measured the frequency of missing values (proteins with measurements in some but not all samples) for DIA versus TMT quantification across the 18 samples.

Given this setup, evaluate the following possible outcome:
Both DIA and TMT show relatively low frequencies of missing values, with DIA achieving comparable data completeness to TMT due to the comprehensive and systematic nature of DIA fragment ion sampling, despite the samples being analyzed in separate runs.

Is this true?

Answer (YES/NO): YES